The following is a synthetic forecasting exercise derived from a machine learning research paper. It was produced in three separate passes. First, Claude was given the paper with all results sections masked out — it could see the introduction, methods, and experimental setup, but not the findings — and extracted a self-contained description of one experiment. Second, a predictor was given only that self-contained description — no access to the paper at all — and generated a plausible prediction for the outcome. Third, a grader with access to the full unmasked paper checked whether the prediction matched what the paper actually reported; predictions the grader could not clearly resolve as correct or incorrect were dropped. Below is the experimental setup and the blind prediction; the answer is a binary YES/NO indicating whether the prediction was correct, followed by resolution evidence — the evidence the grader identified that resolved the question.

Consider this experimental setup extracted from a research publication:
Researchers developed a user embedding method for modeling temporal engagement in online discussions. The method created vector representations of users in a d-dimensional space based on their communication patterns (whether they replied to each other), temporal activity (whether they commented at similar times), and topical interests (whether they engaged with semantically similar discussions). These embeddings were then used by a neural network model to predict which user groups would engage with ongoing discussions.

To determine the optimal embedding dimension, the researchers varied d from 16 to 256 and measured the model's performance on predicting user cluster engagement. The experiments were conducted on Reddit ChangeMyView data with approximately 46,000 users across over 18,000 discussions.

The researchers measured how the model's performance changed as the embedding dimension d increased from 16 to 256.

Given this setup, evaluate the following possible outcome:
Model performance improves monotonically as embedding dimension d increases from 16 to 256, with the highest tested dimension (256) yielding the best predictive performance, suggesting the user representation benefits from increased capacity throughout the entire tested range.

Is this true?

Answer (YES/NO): NO